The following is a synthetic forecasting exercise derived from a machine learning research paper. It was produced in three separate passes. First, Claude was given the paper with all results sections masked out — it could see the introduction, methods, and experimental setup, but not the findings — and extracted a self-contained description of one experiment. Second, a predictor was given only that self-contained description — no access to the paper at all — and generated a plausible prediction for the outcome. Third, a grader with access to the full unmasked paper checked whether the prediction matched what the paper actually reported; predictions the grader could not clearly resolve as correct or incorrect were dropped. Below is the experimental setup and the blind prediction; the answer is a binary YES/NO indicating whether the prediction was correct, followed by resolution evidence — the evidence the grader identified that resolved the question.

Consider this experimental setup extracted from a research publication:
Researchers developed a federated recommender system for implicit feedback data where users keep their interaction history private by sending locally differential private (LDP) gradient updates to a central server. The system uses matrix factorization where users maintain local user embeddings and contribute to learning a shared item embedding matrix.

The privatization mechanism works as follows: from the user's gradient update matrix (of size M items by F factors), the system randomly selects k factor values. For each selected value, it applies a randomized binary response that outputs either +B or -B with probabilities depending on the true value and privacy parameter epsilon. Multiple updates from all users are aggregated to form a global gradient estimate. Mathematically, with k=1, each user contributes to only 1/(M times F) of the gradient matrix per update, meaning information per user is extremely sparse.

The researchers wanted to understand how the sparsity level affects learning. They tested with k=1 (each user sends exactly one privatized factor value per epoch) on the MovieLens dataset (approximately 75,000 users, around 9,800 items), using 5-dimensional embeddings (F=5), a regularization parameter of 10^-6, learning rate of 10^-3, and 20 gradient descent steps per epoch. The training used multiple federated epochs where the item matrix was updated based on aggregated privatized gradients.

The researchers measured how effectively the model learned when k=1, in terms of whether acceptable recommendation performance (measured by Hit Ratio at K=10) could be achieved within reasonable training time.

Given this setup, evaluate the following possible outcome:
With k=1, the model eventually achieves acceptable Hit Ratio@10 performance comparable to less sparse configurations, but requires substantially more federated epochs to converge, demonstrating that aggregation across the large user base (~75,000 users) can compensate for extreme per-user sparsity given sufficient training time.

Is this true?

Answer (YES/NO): NO